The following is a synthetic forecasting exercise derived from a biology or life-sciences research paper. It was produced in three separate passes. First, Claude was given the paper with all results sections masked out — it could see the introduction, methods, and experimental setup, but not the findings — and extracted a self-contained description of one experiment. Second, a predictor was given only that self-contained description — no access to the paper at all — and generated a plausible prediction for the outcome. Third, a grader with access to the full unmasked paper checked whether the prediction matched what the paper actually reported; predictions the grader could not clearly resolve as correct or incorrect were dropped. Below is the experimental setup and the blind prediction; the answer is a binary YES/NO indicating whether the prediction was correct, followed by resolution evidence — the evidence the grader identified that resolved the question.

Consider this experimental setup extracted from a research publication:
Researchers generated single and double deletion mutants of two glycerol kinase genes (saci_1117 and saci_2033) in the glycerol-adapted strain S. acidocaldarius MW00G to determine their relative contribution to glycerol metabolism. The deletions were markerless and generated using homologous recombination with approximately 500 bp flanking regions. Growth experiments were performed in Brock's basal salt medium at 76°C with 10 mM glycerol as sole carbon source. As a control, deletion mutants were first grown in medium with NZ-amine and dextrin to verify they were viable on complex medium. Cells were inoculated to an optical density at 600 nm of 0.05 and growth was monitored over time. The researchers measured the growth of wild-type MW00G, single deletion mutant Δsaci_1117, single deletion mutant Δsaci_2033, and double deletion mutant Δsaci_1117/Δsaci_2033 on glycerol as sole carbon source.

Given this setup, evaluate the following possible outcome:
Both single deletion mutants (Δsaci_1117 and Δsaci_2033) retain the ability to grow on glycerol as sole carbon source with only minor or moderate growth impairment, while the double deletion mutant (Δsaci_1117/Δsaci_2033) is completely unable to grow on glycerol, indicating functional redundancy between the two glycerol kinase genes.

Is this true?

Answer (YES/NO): NO